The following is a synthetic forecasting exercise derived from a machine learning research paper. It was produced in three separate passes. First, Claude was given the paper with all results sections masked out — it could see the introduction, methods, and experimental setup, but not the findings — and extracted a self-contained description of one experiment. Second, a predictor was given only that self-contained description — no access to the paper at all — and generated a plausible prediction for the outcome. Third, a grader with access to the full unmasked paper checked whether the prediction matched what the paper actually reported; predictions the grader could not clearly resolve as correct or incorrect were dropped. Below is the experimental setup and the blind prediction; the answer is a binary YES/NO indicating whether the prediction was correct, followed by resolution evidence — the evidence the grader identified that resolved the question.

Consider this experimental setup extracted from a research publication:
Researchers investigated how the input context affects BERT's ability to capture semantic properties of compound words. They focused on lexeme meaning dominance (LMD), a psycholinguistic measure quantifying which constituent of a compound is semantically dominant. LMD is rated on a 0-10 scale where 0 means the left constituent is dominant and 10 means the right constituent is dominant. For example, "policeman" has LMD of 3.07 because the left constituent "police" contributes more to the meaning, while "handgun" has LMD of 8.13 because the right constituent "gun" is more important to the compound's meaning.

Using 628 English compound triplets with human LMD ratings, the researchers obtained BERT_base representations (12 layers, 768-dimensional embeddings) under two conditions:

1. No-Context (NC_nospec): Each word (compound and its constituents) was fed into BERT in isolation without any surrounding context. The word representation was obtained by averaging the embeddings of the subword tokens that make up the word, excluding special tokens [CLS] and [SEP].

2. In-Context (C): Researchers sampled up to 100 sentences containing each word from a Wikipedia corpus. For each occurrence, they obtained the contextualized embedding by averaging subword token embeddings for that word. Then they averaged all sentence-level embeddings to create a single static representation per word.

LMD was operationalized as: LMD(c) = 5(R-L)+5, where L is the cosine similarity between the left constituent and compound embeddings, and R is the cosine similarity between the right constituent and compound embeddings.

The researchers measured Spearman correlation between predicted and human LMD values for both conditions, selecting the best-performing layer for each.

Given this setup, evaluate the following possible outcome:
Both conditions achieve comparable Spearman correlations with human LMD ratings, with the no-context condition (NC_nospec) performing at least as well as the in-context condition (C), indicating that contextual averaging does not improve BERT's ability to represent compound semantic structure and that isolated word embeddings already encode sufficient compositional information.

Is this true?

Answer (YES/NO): NO